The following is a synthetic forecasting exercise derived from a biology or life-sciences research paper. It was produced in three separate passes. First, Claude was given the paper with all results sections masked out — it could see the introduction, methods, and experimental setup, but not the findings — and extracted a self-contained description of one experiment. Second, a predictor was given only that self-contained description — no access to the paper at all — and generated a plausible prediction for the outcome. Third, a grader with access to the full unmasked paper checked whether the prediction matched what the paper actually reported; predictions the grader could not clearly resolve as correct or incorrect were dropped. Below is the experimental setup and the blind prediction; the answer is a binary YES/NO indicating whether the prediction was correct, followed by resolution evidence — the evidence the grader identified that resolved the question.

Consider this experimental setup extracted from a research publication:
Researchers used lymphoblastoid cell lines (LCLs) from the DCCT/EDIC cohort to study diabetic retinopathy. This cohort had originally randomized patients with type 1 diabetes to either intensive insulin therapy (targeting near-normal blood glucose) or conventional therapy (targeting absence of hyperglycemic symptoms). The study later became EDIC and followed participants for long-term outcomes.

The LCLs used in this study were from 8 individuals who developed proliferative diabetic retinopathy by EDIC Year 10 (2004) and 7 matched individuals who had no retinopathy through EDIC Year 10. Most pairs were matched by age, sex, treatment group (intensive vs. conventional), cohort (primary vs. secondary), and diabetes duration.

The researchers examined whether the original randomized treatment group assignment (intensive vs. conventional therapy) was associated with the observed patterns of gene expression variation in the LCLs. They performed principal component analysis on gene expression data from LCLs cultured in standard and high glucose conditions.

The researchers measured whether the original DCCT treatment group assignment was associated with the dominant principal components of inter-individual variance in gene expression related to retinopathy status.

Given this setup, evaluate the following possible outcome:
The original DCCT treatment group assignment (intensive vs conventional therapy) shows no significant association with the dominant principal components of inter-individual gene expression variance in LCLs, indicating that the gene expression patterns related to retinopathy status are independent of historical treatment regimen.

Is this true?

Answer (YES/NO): NO